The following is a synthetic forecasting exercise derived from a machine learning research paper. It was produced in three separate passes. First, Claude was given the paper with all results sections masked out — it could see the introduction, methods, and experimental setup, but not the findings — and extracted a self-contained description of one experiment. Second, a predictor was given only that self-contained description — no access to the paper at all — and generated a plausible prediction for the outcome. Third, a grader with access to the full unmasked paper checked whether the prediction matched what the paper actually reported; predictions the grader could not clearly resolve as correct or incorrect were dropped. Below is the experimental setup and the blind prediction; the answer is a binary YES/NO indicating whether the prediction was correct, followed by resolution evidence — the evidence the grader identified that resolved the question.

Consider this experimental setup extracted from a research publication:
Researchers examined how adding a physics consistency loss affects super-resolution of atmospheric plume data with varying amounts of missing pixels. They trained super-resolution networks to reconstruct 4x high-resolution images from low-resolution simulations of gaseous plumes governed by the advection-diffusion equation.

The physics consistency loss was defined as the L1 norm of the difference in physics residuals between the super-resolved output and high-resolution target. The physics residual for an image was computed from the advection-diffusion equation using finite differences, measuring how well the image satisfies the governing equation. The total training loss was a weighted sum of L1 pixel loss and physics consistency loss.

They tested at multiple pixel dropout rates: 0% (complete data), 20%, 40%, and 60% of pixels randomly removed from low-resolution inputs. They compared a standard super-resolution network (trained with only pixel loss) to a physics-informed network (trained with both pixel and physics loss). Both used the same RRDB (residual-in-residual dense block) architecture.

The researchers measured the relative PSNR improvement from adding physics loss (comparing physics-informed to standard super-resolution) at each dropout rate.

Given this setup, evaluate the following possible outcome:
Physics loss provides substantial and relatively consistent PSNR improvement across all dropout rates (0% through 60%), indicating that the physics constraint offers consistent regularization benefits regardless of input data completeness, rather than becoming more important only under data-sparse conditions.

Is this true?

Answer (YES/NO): NO